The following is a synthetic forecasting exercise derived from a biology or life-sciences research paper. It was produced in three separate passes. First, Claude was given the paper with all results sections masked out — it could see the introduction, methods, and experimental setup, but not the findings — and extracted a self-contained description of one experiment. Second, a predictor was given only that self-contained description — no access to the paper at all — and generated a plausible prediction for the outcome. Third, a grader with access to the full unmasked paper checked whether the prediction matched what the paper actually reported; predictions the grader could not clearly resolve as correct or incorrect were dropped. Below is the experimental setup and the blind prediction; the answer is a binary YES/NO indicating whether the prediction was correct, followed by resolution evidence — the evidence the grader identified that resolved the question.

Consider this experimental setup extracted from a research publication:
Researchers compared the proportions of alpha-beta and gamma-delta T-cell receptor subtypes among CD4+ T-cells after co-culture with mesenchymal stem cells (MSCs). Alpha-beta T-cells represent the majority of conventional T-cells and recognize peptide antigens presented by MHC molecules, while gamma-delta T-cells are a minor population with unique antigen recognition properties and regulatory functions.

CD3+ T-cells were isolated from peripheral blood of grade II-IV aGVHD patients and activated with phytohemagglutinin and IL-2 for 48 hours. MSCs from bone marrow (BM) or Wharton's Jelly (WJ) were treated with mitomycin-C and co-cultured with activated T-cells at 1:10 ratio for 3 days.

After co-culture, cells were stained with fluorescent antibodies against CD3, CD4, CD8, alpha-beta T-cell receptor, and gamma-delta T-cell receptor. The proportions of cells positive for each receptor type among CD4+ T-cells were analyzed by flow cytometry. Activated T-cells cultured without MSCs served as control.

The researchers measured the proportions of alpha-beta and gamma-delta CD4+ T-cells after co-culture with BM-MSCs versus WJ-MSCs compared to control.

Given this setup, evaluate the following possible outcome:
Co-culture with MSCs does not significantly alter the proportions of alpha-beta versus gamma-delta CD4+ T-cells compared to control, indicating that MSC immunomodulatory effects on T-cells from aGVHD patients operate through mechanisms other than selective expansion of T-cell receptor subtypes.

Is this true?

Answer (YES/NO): NO